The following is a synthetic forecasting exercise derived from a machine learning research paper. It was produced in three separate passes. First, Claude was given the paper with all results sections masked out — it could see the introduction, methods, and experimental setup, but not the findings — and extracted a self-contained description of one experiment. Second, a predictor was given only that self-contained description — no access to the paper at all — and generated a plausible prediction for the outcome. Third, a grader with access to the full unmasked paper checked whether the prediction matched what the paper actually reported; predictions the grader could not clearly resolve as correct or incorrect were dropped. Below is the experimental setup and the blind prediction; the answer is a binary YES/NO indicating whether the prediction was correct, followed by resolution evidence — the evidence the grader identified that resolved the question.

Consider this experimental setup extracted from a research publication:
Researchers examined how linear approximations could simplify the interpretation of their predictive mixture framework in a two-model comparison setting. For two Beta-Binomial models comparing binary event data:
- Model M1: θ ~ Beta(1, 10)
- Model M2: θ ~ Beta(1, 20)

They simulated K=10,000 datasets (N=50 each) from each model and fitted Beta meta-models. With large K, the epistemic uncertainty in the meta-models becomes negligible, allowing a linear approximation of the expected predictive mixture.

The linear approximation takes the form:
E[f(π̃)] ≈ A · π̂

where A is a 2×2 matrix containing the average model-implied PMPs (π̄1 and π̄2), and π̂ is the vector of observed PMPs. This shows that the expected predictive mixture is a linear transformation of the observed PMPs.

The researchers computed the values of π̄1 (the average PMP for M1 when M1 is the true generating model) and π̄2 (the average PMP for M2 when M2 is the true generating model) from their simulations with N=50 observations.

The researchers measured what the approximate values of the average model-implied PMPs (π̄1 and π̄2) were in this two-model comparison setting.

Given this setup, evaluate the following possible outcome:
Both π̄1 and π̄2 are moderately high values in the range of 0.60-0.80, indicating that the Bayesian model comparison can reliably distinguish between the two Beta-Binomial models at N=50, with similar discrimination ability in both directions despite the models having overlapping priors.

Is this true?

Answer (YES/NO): NO